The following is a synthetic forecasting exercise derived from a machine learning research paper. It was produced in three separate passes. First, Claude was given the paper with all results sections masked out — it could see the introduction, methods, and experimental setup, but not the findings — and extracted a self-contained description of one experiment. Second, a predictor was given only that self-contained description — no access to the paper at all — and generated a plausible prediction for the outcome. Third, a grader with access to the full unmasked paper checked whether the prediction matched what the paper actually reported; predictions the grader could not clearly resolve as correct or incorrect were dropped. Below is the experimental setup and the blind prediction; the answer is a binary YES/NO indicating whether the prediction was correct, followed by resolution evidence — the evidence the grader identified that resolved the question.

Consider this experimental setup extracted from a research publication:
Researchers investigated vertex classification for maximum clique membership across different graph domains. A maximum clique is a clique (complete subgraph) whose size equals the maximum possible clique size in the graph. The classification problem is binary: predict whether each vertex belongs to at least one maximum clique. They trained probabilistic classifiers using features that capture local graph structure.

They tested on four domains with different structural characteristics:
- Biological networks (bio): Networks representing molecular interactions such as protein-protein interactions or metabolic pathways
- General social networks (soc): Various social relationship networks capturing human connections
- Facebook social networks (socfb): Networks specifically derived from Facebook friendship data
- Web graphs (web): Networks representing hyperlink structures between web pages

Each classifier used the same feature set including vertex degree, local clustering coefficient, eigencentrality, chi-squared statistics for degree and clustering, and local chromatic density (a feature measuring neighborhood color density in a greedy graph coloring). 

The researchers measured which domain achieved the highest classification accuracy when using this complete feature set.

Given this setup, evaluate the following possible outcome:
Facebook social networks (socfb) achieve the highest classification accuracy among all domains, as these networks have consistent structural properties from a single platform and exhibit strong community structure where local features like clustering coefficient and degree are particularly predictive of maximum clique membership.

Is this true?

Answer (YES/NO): NO